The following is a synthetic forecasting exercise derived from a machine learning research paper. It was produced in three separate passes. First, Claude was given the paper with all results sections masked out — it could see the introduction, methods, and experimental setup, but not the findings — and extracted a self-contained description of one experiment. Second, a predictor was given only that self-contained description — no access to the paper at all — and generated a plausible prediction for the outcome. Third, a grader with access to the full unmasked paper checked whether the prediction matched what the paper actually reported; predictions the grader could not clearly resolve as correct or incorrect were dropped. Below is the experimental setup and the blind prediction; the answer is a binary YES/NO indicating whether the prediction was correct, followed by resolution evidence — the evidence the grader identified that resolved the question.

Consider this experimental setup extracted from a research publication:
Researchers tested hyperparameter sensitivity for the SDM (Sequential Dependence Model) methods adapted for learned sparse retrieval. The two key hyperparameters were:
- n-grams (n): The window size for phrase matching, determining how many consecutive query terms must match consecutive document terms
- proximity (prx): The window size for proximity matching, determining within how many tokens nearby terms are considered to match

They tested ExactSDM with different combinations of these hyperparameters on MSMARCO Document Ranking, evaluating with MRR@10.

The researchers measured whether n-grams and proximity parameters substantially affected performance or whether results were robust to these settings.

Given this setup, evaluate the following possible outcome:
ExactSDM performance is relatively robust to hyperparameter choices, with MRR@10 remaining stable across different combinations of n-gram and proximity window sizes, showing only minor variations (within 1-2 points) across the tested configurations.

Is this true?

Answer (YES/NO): NO